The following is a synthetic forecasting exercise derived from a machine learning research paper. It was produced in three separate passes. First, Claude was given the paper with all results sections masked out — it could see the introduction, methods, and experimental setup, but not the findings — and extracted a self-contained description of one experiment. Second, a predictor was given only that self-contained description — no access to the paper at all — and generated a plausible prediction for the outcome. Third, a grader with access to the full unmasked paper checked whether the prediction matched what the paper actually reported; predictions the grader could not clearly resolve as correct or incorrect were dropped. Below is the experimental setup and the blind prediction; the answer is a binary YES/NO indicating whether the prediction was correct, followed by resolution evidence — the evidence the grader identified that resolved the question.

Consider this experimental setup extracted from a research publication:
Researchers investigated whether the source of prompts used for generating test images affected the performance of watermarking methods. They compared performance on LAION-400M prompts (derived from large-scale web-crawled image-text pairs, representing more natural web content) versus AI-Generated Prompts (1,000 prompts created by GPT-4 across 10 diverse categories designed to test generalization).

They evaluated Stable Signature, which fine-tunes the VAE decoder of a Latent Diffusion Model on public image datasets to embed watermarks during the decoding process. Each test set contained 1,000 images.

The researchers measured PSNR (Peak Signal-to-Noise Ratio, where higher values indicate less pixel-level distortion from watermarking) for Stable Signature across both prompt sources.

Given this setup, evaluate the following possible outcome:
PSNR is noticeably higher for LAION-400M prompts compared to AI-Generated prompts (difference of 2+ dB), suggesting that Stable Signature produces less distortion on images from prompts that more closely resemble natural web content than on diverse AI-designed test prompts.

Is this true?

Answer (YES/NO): NO